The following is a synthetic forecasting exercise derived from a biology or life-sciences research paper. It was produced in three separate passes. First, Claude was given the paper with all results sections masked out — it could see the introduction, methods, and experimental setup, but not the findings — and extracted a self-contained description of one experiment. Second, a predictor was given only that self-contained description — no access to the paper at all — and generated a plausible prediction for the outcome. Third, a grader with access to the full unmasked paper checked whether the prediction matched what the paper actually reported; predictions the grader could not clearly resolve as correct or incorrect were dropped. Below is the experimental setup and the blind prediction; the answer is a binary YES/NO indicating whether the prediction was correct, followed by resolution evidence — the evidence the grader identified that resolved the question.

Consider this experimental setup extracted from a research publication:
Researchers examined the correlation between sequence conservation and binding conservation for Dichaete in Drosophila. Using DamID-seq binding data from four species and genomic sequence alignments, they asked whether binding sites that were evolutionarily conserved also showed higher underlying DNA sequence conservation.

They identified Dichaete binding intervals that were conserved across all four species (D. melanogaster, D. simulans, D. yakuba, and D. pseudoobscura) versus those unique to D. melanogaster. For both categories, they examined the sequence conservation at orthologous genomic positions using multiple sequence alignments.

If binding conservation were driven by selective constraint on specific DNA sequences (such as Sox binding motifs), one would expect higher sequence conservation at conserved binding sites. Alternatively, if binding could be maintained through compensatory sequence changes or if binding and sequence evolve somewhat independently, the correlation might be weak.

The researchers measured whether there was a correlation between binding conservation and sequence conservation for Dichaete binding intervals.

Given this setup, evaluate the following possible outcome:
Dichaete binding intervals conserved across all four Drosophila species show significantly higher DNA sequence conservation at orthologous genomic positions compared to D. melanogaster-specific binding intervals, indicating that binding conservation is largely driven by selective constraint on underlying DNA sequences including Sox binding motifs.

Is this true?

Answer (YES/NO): NO